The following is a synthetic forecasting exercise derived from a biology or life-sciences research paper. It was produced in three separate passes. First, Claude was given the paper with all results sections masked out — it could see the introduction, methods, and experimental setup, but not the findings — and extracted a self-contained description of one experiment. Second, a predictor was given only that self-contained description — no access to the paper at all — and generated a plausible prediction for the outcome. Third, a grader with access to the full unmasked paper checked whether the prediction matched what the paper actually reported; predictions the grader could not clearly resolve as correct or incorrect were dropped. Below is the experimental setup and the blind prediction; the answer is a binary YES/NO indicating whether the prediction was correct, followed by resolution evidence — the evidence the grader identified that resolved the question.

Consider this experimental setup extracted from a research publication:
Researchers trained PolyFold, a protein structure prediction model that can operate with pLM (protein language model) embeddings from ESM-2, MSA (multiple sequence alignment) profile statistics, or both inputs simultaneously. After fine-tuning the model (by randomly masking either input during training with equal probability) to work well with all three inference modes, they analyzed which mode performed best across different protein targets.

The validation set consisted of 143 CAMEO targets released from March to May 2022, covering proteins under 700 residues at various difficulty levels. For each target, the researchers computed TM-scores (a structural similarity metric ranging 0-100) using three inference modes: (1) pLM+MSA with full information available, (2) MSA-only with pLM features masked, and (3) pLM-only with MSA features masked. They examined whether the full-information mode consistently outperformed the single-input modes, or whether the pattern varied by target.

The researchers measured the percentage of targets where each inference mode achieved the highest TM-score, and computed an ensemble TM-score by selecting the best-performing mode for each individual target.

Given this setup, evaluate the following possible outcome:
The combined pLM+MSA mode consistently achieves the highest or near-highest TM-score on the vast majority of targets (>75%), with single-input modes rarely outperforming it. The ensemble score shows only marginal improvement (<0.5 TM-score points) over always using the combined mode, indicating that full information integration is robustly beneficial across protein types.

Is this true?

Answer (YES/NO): NO